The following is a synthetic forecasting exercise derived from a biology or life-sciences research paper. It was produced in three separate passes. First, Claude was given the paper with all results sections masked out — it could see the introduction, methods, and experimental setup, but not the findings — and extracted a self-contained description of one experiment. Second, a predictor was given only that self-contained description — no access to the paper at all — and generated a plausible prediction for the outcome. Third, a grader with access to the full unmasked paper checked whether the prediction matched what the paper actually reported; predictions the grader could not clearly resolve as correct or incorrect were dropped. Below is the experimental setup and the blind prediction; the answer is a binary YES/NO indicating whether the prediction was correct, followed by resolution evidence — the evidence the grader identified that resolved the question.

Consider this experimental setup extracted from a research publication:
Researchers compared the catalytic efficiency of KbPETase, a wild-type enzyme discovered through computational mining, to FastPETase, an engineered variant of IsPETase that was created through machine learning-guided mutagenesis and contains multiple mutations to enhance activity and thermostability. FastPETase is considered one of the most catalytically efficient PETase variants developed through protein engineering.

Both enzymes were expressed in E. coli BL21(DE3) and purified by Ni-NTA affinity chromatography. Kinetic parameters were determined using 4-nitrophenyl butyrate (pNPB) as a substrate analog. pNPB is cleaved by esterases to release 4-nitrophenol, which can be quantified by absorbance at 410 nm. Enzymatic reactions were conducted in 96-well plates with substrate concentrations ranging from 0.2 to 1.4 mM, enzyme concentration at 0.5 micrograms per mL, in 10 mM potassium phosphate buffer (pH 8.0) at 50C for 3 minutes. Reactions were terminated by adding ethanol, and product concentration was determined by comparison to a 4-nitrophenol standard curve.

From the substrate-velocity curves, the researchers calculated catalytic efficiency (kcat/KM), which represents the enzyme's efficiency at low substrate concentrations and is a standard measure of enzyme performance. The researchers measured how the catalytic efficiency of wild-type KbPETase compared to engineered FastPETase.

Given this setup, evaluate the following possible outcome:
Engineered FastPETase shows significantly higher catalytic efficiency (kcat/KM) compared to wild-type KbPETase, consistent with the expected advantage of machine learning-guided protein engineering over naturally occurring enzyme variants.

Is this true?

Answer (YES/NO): NO